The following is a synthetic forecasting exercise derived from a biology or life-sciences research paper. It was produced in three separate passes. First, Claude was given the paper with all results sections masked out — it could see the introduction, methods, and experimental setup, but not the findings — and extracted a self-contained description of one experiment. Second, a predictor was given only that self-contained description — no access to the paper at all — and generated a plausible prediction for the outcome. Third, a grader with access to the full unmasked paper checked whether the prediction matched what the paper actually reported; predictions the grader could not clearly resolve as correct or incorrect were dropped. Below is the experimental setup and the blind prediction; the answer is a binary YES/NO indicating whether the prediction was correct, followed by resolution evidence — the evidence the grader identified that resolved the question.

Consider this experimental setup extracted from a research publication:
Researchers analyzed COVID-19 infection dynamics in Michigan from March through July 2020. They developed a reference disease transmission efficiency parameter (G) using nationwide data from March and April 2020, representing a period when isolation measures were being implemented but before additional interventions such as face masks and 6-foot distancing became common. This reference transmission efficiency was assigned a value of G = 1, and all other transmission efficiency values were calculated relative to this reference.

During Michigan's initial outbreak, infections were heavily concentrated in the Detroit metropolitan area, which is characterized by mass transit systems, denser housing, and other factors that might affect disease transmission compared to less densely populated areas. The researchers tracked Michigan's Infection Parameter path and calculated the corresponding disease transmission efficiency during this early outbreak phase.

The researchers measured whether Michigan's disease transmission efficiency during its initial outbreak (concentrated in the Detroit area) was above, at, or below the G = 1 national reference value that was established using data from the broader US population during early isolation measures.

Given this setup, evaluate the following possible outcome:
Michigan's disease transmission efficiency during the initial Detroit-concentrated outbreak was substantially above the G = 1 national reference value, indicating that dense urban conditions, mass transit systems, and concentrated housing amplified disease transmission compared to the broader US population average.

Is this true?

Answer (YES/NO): YES